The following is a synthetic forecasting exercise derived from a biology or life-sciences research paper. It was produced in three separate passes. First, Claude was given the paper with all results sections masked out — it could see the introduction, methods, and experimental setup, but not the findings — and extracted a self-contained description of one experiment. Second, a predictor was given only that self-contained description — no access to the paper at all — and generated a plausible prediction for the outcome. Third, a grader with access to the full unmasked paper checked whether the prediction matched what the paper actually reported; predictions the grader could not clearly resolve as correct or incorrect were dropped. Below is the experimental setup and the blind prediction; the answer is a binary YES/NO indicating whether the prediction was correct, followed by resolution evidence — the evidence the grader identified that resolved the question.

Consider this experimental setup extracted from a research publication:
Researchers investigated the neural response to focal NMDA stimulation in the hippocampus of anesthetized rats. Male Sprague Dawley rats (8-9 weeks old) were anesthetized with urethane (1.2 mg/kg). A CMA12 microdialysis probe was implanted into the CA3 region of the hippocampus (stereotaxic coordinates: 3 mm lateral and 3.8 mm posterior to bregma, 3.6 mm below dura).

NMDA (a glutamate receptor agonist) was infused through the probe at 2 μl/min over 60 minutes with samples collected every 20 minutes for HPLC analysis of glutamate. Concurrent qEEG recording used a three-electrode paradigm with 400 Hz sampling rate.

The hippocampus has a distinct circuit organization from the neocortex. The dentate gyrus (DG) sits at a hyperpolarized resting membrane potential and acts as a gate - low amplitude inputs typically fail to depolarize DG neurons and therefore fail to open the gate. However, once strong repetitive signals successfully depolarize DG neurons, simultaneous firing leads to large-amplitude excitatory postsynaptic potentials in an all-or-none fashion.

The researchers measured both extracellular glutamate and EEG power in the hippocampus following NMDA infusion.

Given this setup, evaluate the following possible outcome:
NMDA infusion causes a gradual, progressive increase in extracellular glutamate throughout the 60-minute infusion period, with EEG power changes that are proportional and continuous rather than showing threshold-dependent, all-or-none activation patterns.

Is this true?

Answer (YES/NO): NO